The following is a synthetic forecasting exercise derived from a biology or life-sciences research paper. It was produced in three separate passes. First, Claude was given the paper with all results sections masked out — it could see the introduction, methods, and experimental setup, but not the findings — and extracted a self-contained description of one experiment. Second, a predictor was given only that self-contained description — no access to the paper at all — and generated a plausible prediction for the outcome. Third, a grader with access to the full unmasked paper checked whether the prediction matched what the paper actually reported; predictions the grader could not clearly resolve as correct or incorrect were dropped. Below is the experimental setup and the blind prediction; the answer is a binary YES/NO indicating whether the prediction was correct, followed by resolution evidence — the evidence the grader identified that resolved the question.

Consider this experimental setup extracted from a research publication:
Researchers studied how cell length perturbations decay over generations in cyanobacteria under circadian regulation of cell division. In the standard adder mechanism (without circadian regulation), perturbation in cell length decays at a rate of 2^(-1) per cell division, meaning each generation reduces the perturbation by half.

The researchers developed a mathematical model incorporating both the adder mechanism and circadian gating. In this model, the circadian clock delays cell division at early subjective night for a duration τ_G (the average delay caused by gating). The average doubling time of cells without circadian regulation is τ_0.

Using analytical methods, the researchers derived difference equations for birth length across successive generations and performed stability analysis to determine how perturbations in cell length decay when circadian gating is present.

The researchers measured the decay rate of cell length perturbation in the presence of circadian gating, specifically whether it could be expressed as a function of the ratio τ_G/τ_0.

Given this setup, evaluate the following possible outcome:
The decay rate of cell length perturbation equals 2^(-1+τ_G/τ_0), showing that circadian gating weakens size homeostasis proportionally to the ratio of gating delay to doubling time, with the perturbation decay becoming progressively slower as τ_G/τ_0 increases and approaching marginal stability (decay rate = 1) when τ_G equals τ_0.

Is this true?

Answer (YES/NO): YES